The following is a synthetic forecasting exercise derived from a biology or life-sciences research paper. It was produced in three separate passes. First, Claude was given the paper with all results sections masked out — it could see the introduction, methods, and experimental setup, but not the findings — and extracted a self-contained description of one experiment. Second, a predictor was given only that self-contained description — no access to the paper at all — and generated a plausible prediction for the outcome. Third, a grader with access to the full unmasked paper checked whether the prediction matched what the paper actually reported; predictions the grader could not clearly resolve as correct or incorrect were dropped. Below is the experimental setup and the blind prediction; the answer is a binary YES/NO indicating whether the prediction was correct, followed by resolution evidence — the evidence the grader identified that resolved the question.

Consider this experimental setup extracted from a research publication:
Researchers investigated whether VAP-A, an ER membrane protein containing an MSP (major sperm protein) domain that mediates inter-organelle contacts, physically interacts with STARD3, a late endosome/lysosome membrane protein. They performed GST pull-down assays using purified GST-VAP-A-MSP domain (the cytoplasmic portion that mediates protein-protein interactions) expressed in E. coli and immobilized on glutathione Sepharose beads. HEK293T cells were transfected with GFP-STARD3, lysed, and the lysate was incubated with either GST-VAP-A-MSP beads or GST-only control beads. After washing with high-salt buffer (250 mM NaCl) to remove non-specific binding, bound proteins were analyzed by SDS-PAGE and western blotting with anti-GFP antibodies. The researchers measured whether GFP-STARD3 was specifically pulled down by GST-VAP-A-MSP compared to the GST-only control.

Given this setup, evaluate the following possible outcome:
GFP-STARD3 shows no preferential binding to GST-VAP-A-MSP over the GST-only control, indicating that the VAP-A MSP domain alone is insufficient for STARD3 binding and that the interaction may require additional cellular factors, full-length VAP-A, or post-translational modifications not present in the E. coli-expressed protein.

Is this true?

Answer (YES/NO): NO